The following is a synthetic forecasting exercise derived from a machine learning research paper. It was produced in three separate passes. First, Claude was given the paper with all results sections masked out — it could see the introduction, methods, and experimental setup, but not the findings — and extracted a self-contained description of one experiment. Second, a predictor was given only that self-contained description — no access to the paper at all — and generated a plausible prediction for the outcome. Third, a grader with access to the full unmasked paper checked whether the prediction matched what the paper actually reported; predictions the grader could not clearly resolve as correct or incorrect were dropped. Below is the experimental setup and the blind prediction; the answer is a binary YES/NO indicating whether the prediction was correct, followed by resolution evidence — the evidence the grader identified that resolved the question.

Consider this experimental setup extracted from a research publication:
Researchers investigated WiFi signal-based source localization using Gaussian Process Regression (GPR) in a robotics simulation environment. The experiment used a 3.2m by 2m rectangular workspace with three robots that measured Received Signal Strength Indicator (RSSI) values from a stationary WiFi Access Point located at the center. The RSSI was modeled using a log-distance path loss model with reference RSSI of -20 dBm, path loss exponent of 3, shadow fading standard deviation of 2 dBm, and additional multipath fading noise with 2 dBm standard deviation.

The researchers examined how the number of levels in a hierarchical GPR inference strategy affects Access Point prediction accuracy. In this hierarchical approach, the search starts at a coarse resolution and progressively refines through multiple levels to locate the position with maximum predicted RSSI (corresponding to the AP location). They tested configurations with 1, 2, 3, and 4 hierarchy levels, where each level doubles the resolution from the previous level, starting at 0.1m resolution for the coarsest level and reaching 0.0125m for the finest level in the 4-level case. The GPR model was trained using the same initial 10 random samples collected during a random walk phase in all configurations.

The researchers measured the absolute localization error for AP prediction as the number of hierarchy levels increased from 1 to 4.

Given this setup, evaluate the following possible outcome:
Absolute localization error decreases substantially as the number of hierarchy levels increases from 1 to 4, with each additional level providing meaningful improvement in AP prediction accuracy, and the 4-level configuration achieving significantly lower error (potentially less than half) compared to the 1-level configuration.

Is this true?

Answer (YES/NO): NO